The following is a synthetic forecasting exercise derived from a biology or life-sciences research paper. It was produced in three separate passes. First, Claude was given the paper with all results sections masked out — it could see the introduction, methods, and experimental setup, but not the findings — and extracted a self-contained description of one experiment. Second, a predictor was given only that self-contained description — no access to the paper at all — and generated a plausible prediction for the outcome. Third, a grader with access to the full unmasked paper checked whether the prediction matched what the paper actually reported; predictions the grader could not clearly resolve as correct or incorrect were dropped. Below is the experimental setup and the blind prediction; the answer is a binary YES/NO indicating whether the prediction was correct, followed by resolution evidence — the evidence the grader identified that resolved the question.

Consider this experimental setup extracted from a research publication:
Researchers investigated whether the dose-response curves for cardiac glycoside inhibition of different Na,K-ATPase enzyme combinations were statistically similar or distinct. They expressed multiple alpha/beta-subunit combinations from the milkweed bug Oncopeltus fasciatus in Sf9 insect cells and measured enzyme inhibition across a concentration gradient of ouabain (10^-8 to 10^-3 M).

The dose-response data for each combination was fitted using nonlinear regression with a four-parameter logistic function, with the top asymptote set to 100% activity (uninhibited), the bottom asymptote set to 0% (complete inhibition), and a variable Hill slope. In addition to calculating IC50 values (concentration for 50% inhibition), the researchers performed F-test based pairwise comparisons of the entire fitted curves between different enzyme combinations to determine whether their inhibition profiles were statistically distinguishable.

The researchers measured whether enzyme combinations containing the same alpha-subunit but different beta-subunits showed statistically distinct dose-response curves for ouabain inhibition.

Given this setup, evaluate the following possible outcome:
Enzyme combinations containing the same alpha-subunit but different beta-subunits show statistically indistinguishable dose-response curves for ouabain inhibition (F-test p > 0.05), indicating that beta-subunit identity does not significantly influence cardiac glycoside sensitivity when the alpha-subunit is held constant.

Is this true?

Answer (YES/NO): NO